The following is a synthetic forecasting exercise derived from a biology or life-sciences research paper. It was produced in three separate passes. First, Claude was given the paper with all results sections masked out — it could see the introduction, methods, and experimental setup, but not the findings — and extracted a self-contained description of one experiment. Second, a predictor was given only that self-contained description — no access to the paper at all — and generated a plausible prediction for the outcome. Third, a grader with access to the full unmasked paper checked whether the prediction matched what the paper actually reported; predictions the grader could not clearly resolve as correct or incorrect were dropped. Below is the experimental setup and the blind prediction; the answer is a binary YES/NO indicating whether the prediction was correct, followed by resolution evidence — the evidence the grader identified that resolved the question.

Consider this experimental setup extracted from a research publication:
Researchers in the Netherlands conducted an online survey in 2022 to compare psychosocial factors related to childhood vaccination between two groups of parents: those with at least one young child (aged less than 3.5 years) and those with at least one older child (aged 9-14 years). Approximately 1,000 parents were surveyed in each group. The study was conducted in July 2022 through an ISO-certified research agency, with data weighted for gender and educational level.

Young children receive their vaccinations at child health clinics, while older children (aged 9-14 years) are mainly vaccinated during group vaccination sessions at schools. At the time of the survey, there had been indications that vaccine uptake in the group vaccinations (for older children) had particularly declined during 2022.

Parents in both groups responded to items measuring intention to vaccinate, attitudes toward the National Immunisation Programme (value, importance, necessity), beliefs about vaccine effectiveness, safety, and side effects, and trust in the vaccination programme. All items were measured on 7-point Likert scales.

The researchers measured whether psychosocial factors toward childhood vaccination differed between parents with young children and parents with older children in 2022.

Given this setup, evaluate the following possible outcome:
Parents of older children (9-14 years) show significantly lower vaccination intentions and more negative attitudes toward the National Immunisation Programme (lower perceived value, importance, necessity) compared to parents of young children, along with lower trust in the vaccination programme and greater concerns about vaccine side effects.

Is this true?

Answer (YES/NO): NO